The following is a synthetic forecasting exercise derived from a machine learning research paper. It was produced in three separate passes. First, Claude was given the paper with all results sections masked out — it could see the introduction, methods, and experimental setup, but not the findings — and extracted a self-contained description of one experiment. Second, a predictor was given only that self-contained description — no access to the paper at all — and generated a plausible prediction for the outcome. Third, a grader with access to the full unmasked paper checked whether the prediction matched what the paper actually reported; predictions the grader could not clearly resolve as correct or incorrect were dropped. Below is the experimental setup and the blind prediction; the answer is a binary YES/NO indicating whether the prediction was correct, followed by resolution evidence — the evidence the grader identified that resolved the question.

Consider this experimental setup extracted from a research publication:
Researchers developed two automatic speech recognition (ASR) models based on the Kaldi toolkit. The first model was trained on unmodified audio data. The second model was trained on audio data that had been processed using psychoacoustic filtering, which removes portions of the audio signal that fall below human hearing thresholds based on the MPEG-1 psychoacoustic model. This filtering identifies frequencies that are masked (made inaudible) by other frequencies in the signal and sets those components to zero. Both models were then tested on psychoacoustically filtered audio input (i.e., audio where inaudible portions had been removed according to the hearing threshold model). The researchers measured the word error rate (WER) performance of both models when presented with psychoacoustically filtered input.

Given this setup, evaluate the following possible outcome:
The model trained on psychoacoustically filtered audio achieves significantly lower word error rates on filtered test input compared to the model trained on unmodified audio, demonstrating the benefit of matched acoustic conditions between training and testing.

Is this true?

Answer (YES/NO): YES